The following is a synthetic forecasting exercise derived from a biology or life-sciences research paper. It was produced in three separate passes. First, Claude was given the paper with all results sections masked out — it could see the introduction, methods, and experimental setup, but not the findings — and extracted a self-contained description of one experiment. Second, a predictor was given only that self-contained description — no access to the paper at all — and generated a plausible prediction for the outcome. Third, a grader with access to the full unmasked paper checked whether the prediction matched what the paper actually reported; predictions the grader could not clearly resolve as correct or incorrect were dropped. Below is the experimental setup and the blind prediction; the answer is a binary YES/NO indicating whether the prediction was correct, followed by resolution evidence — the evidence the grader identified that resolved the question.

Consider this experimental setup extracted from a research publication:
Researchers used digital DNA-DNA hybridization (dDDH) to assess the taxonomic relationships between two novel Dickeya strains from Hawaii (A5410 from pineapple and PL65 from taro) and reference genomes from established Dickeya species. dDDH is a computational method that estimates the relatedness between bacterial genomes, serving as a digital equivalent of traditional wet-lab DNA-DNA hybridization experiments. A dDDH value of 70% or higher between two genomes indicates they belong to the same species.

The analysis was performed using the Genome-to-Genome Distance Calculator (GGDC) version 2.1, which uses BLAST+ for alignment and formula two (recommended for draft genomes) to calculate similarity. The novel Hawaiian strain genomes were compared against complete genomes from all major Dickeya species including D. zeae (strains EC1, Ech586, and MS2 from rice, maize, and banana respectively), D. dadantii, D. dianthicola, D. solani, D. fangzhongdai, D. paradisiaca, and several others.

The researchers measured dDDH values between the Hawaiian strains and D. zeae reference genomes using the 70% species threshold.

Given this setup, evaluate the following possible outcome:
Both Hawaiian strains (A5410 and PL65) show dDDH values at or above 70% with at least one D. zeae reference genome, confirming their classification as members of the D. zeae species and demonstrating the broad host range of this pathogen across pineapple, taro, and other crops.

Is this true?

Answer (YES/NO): NO